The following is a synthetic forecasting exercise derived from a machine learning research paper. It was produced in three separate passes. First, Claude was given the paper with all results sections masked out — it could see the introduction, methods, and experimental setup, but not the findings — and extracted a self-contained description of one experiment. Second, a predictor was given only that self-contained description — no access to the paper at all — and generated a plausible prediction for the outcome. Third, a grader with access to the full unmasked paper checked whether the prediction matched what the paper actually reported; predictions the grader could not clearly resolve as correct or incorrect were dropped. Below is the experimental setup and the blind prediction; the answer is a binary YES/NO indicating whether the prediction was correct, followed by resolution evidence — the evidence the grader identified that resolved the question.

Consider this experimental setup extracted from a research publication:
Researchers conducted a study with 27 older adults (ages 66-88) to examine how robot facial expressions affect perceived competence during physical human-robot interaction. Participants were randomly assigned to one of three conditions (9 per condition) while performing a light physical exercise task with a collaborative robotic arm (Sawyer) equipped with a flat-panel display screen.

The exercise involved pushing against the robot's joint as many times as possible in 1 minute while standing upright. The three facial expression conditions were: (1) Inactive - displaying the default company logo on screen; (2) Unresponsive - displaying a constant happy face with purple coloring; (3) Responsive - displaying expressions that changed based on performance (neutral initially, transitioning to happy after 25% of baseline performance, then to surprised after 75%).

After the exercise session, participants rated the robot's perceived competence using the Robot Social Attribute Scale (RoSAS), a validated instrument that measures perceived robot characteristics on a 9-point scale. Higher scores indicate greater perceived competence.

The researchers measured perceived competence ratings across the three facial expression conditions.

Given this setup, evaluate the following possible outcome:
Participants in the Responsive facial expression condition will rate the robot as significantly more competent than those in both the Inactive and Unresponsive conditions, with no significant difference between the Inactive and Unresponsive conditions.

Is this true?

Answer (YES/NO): NO